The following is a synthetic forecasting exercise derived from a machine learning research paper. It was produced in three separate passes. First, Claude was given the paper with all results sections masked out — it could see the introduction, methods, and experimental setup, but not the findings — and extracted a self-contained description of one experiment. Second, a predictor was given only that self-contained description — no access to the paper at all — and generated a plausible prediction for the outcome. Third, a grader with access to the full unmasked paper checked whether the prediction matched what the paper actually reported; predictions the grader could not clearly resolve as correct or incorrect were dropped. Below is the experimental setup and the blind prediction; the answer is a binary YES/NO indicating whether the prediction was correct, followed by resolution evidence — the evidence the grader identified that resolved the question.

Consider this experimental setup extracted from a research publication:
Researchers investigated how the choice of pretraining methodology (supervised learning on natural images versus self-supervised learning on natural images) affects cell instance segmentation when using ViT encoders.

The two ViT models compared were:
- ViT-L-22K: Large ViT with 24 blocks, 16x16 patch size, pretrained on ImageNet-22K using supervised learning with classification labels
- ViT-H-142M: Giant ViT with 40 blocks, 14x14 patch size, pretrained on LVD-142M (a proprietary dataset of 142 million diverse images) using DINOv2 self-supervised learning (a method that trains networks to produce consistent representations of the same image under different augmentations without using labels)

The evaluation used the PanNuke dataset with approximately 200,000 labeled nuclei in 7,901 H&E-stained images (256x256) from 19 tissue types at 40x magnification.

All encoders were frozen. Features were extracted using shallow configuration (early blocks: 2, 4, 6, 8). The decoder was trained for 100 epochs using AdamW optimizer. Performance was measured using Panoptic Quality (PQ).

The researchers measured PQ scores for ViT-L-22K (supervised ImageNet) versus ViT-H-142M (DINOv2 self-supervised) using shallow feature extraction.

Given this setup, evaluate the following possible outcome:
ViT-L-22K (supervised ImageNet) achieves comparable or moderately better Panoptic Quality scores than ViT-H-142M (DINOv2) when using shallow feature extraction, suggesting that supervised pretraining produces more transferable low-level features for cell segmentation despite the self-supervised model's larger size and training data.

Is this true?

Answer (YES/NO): NO